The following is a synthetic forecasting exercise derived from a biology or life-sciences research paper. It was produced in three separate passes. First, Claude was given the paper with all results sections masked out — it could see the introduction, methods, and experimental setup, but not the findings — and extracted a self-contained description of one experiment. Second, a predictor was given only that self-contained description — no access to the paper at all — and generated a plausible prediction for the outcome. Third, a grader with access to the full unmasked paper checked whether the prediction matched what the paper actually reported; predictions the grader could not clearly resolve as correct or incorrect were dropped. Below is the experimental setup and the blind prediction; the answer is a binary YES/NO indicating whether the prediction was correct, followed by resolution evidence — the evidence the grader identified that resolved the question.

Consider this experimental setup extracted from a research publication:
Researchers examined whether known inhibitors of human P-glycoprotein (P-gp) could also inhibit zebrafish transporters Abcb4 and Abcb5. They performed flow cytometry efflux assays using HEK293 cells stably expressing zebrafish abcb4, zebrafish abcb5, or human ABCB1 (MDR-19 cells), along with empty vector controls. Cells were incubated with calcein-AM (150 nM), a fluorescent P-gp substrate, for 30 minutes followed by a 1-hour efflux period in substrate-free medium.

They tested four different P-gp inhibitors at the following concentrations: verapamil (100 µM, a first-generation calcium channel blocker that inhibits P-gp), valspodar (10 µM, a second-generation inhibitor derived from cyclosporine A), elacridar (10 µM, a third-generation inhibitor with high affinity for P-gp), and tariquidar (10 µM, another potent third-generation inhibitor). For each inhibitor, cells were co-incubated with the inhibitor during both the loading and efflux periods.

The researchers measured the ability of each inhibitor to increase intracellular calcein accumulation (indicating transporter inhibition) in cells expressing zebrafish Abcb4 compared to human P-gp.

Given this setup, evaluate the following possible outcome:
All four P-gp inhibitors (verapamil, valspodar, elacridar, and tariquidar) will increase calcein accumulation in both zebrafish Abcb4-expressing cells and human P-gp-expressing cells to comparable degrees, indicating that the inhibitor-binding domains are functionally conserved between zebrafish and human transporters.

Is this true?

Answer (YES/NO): YES